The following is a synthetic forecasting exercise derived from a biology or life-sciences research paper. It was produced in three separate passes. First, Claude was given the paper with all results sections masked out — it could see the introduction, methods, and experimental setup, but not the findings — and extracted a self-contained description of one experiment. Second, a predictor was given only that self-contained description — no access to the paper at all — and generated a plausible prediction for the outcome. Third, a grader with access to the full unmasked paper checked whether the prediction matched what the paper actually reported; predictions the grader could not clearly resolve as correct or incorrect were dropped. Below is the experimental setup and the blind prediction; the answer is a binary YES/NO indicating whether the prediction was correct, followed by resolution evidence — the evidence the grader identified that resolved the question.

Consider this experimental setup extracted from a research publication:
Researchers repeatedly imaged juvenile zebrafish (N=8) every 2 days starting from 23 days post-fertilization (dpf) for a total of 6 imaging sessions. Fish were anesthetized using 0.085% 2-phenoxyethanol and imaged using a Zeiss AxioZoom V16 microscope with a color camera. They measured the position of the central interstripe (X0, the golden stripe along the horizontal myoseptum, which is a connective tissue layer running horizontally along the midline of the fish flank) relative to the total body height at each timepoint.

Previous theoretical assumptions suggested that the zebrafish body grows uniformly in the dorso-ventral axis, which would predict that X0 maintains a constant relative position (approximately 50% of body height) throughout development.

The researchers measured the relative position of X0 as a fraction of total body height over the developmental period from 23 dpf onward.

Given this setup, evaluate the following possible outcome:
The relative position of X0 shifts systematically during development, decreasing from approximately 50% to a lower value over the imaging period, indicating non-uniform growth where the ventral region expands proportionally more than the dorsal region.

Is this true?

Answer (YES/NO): YES